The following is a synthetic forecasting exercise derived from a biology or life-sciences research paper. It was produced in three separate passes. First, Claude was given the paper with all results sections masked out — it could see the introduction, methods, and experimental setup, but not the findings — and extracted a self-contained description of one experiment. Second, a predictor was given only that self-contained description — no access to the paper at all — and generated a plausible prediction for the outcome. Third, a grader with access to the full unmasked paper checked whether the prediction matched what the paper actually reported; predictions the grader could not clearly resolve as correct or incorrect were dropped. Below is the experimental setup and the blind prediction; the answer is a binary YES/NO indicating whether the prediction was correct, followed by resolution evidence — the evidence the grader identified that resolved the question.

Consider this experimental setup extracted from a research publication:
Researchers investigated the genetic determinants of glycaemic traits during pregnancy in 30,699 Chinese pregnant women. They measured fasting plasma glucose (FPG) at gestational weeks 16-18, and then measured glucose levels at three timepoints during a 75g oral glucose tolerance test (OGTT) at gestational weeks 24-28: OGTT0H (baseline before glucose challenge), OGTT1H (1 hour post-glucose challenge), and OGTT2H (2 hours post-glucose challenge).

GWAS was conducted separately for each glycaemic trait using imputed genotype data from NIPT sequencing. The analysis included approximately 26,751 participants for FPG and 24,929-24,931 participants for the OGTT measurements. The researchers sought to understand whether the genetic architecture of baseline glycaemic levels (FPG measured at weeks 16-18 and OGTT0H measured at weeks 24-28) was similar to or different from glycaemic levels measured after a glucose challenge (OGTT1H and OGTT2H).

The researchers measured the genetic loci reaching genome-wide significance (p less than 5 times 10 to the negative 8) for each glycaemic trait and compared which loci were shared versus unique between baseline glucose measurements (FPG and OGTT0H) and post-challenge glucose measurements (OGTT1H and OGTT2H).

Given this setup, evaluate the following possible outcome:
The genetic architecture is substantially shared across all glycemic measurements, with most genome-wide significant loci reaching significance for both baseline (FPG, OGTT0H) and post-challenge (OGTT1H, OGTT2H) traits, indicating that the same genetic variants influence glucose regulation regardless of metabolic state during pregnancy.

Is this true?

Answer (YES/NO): NO